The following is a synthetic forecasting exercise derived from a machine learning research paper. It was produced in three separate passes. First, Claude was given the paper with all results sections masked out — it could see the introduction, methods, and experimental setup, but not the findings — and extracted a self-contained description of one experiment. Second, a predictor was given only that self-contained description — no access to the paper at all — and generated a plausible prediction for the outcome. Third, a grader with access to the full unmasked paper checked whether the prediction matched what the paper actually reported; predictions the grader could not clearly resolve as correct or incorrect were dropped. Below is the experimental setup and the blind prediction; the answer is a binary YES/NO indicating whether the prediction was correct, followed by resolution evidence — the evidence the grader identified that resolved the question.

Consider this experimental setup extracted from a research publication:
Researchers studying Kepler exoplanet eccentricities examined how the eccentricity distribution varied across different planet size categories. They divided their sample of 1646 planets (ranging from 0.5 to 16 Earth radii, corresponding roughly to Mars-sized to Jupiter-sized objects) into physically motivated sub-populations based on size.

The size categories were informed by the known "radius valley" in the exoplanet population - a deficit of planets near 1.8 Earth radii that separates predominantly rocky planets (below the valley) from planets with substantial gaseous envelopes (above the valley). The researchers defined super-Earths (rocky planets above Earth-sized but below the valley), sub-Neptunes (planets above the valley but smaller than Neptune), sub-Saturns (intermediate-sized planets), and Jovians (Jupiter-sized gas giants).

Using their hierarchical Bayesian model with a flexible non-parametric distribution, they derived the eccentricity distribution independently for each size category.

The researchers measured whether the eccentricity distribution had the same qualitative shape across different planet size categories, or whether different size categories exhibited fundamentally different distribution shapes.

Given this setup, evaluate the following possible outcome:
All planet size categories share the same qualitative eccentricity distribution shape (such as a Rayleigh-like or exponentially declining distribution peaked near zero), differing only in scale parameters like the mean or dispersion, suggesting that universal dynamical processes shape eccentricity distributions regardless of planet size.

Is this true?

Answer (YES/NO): NO